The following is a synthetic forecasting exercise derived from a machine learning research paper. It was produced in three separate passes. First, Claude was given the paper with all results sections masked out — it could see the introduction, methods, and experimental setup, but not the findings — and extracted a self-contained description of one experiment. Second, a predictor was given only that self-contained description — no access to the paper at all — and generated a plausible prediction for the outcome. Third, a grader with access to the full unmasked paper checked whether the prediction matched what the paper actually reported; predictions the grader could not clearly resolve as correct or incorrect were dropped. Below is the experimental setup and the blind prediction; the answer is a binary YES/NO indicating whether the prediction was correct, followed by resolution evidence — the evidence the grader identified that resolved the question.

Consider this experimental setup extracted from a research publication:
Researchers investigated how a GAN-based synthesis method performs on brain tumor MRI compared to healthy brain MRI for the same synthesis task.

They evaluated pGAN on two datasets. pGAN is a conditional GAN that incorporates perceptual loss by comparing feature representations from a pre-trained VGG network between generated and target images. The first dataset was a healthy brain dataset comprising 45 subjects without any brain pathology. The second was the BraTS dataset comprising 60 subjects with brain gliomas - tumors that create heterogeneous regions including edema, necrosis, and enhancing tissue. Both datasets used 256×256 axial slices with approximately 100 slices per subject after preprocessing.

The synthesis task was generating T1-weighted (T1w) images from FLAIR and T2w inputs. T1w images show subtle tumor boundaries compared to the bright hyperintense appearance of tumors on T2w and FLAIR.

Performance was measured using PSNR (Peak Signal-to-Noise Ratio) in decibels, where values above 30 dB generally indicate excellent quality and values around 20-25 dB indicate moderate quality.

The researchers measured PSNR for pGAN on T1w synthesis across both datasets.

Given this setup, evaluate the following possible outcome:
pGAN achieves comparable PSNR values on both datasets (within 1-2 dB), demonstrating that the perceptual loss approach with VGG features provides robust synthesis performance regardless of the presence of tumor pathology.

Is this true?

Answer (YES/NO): NO